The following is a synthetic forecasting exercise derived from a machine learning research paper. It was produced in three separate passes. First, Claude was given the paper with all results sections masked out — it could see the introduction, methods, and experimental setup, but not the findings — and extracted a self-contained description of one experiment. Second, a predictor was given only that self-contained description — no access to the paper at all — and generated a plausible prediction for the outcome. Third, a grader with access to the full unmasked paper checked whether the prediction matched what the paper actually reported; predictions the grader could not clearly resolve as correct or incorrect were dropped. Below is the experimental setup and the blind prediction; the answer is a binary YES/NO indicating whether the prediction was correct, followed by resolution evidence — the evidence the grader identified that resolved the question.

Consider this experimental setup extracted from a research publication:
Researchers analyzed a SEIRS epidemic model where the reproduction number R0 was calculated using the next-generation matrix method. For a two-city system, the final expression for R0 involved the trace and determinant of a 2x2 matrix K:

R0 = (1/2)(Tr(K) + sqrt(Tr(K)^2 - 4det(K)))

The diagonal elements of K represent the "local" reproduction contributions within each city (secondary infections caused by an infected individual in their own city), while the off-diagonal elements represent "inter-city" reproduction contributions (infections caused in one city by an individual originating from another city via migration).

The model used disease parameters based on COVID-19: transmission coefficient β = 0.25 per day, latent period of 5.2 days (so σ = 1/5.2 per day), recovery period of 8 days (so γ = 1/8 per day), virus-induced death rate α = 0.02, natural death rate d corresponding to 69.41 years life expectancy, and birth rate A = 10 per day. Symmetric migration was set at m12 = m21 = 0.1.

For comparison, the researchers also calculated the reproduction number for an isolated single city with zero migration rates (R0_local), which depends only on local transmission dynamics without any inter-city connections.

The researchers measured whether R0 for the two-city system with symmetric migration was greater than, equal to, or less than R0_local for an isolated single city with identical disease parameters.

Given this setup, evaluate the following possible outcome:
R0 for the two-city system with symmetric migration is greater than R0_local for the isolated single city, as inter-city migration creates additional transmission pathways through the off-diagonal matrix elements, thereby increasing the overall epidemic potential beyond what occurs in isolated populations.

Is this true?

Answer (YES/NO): YES